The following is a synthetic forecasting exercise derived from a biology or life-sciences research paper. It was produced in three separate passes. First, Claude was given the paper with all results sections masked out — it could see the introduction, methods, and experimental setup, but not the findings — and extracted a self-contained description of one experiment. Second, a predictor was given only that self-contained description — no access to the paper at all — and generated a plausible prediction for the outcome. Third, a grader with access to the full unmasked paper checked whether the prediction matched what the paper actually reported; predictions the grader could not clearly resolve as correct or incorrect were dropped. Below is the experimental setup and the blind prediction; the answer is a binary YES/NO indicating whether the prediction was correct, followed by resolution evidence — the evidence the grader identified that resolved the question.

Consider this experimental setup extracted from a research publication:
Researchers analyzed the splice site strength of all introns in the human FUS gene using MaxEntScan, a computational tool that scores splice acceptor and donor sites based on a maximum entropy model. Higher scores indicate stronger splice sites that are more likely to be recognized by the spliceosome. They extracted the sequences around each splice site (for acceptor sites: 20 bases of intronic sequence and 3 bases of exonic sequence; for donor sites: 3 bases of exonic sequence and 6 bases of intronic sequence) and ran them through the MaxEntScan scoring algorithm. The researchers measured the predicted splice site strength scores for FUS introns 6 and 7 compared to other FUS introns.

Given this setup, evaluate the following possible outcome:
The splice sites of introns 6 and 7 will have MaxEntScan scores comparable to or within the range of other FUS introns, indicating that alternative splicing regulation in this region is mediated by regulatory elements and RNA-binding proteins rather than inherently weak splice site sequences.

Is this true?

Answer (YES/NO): NO